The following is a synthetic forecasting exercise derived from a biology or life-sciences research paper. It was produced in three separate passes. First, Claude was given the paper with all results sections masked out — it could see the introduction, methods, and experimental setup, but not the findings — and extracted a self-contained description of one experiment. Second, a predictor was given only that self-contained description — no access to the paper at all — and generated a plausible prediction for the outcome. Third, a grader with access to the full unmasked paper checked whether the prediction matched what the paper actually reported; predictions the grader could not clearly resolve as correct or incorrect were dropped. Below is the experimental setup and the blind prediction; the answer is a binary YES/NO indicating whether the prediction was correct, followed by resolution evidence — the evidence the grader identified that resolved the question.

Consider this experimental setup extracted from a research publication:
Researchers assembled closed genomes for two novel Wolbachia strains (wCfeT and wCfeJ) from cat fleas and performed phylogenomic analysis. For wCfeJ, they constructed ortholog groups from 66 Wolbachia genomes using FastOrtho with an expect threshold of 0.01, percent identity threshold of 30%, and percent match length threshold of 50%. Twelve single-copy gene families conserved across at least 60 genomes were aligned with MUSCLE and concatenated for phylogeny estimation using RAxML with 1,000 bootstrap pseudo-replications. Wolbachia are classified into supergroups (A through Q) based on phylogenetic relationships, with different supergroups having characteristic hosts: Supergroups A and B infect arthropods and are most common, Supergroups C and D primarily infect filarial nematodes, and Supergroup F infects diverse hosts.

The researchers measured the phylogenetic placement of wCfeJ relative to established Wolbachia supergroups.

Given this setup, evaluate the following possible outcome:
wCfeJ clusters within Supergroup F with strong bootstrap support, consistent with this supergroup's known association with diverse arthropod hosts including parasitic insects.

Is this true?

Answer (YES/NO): NO